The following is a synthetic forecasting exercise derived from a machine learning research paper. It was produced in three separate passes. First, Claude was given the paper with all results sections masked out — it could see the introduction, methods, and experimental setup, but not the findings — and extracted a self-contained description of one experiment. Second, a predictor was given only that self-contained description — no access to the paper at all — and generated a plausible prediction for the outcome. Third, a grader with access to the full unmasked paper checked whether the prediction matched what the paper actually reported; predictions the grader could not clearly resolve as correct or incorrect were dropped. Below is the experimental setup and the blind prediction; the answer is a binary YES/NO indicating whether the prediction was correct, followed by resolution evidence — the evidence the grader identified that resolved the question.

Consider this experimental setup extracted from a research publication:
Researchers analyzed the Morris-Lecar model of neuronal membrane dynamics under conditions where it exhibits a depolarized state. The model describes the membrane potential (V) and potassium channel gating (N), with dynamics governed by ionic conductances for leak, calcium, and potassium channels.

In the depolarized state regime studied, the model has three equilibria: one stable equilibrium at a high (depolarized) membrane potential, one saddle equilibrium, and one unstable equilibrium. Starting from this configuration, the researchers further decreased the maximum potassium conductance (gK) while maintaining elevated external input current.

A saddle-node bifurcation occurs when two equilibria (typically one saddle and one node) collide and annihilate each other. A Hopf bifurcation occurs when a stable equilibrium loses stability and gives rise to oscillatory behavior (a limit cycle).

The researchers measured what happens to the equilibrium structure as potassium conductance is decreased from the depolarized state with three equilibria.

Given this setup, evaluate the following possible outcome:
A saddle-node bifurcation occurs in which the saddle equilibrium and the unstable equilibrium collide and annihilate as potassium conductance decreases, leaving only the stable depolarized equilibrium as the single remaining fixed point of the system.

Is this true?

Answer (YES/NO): YES